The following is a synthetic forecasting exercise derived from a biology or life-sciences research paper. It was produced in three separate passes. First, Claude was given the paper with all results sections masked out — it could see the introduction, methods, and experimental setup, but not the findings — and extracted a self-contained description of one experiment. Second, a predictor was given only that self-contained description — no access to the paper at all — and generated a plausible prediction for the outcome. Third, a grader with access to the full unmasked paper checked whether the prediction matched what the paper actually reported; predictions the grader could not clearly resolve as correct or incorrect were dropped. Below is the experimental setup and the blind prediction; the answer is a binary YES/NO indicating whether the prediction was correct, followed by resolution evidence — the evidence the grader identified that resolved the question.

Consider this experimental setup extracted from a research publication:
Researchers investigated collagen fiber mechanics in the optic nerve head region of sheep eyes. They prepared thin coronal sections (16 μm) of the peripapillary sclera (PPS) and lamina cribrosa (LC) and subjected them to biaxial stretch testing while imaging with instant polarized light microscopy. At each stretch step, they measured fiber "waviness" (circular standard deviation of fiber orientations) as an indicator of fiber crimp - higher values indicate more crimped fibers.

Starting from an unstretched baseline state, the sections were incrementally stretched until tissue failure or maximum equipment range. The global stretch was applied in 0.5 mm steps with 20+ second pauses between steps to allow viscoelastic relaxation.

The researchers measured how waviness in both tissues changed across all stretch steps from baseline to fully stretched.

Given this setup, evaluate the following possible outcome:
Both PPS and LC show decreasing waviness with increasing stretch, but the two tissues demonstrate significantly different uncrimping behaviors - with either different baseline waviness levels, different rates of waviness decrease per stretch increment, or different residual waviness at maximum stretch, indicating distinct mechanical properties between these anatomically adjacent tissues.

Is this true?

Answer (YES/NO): YES